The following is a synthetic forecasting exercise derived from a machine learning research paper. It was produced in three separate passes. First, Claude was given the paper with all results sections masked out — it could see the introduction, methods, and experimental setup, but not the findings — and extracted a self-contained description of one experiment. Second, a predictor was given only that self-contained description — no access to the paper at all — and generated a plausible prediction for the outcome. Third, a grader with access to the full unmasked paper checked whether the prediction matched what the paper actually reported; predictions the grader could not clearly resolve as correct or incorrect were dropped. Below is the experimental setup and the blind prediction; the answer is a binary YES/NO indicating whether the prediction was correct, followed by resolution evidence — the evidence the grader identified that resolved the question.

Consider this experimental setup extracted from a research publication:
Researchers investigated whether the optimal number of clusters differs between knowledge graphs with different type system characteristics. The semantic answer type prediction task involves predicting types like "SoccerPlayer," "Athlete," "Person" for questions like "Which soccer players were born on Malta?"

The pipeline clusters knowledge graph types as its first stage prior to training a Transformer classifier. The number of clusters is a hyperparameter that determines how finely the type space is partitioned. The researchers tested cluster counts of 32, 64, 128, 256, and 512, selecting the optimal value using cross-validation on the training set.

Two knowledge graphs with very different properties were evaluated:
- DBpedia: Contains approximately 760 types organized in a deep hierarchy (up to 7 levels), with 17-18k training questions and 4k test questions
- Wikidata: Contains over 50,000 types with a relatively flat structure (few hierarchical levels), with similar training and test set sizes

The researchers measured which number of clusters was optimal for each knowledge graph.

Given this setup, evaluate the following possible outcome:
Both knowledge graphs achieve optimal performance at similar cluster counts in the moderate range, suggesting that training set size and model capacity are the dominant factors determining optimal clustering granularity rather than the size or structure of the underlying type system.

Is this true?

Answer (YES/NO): YES